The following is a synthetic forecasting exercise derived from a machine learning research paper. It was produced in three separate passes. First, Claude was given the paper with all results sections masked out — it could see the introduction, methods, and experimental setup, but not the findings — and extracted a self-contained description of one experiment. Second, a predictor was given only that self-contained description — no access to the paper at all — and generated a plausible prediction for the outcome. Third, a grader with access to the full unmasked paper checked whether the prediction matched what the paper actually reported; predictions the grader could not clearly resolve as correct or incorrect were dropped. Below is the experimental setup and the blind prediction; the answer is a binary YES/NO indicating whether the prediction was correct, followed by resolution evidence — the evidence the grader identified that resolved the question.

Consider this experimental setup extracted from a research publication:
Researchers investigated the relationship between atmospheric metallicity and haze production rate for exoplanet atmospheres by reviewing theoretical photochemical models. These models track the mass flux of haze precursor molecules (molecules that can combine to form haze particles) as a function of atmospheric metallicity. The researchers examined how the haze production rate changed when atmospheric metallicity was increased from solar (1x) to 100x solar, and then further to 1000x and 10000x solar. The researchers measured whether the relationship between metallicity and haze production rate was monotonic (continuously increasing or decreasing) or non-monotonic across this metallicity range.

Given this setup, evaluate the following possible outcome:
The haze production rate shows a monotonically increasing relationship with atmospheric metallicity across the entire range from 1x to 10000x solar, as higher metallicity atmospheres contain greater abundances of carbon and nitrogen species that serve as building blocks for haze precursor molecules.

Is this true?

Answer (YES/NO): NO